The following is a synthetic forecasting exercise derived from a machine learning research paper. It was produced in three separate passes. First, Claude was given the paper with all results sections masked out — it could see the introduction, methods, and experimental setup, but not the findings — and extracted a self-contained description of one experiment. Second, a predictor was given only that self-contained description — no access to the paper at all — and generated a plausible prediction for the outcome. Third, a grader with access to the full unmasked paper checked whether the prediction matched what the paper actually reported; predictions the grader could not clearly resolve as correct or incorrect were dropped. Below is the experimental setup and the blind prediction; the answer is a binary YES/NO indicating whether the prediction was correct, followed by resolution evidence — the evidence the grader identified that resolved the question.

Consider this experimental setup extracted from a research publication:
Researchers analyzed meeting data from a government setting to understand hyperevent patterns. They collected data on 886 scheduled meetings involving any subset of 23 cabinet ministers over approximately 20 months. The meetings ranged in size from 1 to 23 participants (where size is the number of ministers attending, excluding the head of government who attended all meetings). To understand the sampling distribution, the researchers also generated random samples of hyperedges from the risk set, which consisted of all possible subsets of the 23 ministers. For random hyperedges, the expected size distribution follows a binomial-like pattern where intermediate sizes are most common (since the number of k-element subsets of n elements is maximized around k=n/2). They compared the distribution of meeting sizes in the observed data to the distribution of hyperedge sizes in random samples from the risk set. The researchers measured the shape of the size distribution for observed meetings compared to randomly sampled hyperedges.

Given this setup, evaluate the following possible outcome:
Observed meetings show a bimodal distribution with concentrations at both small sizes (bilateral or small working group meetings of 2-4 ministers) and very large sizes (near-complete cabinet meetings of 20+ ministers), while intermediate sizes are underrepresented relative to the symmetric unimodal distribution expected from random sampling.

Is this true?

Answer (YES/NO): YES